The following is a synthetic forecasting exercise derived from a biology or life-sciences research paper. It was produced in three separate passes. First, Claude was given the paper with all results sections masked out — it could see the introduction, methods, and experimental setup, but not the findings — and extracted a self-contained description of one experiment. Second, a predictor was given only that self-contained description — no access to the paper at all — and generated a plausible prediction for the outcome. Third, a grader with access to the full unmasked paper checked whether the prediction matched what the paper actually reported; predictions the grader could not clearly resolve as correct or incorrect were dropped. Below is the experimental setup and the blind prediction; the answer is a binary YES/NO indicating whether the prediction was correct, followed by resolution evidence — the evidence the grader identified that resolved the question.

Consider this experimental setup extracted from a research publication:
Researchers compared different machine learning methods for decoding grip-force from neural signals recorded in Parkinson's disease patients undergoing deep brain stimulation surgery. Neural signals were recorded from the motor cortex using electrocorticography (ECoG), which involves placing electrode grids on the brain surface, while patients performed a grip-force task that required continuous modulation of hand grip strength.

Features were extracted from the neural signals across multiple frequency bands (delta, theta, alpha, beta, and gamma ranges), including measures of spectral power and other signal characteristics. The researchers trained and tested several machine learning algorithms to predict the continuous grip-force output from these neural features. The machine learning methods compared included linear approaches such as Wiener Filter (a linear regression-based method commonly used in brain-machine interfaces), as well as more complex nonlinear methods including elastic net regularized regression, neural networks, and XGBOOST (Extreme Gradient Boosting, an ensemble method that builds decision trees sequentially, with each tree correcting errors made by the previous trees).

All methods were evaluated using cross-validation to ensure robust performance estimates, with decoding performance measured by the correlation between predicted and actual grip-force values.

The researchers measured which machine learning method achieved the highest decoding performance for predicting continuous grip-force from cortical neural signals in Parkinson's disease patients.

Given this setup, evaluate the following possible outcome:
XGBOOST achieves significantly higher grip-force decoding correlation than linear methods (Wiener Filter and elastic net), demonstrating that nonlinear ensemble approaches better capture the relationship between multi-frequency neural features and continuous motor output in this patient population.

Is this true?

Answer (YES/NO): YES